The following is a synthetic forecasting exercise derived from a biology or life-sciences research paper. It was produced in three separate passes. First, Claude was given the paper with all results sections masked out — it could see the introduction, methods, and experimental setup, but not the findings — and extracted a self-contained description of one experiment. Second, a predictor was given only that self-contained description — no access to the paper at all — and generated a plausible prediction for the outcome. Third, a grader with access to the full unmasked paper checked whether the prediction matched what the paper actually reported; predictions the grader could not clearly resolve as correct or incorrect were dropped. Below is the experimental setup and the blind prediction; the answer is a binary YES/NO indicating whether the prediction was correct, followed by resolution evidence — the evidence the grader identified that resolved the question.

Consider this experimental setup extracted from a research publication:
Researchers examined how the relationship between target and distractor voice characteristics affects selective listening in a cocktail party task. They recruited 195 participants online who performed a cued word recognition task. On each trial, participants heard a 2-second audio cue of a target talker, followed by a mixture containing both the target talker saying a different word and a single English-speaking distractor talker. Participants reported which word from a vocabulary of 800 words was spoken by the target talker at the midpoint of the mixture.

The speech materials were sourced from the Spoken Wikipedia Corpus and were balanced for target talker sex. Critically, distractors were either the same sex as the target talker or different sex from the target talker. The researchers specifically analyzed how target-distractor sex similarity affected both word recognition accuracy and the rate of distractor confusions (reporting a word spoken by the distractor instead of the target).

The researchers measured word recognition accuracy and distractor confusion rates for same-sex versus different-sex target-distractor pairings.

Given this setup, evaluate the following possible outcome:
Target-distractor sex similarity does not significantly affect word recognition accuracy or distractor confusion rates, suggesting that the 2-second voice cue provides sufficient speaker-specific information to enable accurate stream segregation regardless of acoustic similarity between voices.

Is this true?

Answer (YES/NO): NO